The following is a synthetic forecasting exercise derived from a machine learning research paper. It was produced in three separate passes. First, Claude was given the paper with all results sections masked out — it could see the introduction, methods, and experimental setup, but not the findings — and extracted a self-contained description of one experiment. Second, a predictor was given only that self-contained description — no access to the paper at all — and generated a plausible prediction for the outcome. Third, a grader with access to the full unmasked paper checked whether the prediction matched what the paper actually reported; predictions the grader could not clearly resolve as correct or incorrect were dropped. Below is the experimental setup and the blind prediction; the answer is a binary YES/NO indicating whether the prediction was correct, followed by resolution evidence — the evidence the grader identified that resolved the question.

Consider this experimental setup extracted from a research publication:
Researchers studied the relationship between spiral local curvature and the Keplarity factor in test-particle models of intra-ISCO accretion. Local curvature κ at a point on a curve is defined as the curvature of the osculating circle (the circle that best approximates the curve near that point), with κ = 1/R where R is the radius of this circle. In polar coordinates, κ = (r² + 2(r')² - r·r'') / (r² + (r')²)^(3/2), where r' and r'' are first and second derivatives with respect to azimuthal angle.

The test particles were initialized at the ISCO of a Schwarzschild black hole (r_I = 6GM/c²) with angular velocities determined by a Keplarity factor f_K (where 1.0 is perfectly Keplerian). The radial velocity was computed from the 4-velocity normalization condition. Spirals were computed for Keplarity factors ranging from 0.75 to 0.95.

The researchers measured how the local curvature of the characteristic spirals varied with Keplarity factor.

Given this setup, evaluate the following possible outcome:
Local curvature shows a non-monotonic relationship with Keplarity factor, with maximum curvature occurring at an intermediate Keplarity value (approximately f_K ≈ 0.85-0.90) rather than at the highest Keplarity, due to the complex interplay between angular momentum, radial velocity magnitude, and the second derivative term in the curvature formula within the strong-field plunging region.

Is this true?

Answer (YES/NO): NO